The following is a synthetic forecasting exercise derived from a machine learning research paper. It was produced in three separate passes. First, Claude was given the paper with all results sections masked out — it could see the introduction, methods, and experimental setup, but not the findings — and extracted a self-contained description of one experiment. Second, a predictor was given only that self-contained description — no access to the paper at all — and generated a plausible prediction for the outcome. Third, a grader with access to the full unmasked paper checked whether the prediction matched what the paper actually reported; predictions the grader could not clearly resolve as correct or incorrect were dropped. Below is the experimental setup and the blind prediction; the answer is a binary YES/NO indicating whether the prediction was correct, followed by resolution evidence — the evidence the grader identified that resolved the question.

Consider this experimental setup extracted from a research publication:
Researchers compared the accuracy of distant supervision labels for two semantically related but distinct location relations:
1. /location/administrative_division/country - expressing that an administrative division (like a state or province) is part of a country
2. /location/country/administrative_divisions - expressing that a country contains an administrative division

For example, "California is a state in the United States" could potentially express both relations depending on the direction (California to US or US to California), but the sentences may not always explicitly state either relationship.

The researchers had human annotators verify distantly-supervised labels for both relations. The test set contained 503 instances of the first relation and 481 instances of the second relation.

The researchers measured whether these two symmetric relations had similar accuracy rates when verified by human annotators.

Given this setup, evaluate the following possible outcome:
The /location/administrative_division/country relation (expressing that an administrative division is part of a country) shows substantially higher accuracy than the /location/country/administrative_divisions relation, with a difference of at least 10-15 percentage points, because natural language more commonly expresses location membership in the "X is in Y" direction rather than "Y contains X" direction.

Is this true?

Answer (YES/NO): NO